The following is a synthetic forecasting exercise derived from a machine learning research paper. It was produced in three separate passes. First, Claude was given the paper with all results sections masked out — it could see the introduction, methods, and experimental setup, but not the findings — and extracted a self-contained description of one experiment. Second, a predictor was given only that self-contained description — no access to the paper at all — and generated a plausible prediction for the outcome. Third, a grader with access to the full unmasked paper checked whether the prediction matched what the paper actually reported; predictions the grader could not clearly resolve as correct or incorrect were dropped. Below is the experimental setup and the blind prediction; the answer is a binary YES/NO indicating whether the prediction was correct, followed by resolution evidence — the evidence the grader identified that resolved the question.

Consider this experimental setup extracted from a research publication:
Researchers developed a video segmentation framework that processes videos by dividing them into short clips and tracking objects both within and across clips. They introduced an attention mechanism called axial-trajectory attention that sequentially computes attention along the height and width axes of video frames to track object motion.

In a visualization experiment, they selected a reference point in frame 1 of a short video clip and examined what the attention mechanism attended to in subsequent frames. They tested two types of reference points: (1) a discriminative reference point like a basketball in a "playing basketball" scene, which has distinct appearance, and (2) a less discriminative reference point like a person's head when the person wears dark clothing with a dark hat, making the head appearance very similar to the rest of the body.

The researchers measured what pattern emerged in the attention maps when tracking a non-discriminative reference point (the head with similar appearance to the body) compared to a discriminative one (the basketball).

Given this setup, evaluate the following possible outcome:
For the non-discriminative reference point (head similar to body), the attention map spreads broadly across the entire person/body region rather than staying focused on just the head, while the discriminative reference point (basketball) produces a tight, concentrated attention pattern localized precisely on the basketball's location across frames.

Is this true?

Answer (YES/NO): YES